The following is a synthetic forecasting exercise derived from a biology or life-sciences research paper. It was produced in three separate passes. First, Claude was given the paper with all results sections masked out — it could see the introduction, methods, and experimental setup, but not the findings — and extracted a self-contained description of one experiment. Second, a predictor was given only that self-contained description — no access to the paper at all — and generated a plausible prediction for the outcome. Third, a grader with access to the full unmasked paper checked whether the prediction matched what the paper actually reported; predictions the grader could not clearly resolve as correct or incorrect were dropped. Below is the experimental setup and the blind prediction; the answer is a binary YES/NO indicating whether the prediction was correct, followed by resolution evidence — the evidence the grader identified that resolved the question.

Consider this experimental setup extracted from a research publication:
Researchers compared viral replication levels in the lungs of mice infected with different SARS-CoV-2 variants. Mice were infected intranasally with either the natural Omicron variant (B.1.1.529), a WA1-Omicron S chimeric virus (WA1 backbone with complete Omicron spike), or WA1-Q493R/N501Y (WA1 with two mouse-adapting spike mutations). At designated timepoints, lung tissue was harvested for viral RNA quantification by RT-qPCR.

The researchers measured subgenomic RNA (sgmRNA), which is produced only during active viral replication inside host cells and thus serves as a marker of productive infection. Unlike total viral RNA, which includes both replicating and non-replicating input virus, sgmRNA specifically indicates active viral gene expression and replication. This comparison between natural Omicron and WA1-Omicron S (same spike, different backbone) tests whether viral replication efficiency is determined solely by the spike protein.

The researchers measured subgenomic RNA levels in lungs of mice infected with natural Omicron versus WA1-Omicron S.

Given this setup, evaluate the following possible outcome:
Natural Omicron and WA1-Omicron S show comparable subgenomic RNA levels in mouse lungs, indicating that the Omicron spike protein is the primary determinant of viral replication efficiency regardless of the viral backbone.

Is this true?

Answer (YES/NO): NO